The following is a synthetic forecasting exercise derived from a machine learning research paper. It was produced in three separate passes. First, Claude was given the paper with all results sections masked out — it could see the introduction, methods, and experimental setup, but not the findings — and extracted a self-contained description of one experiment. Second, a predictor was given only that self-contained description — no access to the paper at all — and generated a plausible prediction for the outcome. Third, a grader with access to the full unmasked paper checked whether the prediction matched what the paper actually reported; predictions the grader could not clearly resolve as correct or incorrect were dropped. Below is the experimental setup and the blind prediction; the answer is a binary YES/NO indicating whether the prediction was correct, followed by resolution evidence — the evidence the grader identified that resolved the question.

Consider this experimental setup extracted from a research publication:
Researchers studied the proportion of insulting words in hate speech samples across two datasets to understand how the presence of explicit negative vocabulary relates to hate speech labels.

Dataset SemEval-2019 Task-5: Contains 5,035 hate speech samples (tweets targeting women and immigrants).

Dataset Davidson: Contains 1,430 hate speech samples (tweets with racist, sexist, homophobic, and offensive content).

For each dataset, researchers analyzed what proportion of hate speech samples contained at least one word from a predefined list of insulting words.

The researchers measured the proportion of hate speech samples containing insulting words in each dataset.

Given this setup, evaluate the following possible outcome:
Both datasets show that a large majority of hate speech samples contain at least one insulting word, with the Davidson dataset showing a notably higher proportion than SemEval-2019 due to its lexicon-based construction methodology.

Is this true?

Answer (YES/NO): NO